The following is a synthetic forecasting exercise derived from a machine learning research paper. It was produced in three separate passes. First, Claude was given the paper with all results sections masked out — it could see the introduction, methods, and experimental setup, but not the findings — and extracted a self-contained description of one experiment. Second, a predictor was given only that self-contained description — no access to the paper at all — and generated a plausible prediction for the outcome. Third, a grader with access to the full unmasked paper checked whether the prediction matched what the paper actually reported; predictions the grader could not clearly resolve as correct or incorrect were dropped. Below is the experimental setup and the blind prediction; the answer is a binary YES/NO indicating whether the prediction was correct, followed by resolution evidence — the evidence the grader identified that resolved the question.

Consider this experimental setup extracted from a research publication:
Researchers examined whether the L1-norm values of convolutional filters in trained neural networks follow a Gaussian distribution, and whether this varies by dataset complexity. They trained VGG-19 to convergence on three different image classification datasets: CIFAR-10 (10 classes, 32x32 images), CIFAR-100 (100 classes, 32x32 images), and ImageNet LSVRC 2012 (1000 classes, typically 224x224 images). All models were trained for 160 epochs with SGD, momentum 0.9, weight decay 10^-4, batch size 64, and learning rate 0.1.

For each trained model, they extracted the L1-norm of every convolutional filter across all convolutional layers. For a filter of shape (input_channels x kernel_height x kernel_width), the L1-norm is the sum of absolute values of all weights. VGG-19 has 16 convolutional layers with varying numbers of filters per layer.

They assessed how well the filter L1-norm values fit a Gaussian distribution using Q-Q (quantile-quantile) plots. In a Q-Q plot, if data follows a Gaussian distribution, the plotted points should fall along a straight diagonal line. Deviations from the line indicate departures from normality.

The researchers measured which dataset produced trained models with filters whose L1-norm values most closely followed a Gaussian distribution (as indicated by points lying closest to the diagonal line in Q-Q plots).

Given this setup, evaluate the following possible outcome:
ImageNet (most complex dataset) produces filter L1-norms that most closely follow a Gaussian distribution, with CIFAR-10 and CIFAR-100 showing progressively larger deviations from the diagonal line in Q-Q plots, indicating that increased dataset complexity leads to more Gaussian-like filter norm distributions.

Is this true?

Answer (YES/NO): YES